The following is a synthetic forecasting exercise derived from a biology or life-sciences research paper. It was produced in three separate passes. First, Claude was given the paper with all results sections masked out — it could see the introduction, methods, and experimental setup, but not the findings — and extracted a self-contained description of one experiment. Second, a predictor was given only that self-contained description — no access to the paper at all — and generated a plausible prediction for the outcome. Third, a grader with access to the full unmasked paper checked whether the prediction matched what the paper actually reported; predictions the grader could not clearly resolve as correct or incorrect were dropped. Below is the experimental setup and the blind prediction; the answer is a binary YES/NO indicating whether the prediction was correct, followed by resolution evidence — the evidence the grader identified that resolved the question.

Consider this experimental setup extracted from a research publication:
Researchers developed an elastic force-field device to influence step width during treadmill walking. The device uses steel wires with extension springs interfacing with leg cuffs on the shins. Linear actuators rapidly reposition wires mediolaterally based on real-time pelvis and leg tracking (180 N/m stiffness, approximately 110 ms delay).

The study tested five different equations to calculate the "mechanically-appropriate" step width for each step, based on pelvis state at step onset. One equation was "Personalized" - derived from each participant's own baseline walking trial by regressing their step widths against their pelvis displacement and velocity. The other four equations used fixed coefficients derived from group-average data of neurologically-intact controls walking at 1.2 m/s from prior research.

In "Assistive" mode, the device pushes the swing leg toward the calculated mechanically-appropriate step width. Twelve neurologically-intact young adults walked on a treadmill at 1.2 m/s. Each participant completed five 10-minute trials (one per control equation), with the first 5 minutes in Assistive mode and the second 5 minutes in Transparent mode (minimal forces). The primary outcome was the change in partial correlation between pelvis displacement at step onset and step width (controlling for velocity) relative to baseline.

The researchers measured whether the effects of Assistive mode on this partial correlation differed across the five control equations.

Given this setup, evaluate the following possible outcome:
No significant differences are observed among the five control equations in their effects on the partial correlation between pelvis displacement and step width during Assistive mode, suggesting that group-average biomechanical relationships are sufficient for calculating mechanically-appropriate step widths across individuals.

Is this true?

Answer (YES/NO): NO